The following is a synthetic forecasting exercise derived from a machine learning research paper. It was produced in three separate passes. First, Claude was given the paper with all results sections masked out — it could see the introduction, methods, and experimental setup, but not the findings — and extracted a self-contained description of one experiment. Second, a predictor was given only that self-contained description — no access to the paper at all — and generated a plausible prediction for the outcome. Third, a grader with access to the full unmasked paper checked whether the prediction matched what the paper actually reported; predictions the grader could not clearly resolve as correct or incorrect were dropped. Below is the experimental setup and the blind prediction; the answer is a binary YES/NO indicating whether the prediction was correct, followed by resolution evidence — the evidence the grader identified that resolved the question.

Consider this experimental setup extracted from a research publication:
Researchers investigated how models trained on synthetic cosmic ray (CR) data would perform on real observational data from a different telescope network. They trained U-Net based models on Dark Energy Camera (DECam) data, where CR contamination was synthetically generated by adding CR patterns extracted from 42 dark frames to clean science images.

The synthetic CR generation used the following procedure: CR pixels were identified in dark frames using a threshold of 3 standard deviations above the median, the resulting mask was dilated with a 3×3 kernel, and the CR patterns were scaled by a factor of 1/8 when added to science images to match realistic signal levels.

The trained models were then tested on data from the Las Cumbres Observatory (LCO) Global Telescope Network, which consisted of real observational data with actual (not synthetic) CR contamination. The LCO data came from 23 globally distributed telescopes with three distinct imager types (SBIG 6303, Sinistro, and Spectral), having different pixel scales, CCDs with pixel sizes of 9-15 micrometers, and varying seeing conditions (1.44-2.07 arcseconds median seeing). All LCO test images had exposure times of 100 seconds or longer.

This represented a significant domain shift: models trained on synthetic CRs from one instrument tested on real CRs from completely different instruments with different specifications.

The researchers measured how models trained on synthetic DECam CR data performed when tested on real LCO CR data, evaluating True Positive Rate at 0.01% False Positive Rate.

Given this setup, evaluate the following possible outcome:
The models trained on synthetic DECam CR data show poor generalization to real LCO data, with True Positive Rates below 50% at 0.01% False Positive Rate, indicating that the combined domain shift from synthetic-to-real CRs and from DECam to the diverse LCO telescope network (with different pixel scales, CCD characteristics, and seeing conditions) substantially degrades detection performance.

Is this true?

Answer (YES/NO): NO